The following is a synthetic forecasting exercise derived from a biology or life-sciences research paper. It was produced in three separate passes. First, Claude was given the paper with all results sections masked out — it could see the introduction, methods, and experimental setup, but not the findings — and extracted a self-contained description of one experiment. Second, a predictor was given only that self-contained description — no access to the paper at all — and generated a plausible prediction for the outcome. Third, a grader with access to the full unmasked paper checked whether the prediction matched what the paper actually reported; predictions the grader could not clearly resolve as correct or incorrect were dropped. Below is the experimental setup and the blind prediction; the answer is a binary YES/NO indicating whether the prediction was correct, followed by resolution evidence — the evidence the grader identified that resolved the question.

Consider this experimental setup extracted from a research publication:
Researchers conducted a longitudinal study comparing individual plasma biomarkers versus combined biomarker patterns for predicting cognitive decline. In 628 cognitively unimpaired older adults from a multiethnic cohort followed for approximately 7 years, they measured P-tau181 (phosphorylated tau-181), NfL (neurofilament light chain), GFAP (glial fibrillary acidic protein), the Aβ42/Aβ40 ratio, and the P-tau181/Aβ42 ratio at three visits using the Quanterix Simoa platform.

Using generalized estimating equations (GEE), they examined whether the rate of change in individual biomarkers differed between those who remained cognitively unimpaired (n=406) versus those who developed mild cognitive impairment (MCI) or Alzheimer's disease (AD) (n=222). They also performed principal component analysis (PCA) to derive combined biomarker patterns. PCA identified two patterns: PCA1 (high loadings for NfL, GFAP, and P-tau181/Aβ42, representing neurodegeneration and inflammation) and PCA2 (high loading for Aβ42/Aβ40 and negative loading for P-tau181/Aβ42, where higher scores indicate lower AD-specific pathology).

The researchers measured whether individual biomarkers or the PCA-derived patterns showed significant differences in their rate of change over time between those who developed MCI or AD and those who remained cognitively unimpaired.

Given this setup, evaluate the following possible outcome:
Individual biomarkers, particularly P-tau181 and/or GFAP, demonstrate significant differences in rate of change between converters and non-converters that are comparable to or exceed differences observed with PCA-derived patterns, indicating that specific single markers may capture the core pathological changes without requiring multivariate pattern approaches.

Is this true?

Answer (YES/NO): NO